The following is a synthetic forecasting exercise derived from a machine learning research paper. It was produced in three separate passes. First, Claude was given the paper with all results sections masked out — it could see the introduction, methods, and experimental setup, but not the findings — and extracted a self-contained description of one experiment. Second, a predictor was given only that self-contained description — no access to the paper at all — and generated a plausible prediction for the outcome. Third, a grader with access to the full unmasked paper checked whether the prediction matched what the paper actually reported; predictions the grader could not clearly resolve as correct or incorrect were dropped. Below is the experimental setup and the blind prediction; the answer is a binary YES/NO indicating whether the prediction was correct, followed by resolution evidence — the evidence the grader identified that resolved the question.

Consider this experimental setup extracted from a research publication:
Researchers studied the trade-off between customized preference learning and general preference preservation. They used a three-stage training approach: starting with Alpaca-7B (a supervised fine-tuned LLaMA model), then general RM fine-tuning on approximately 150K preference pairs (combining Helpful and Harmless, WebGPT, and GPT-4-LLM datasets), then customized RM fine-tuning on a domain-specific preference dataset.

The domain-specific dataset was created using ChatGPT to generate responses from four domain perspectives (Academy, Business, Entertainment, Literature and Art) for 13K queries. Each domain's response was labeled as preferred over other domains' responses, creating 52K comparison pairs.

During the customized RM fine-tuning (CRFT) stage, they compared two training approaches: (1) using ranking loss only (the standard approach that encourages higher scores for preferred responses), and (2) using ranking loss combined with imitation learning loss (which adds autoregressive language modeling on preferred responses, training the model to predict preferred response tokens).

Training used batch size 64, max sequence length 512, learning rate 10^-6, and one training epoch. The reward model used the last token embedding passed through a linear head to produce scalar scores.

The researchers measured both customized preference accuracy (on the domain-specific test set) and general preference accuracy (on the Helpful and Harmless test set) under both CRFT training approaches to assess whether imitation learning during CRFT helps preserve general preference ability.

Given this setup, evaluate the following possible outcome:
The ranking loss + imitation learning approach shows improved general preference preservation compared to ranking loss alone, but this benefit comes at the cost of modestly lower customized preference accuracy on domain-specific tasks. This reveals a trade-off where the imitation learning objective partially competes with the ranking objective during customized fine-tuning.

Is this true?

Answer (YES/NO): NO